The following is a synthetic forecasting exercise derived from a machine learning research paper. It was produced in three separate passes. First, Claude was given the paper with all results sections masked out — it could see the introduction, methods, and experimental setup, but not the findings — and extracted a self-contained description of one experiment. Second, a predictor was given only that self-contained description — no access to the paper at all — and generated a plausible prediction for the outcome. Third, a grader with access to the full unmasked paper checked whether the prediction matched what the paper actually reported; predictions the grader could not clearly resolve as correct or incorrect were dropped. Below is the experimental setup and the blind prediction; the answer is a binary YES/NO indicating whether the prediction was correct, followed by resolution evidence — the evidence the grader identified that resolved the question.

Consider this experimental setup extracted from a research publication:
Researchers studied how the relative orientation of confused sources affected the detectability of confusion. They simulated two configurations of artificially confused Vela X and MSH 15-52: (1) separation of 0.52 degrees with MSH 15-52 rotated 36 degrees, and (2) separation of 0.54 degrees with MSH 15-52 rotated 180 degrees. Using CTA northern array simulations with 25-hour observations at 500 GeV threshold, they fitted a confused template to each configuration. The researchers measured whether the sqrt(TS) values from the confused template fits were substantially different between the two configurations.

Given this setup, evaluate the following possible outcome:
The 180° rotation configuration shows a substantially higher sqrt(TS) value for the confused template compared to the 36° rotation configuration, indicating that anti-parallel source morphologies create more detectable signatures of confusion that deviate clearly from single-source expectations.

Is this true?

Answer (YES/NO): NO